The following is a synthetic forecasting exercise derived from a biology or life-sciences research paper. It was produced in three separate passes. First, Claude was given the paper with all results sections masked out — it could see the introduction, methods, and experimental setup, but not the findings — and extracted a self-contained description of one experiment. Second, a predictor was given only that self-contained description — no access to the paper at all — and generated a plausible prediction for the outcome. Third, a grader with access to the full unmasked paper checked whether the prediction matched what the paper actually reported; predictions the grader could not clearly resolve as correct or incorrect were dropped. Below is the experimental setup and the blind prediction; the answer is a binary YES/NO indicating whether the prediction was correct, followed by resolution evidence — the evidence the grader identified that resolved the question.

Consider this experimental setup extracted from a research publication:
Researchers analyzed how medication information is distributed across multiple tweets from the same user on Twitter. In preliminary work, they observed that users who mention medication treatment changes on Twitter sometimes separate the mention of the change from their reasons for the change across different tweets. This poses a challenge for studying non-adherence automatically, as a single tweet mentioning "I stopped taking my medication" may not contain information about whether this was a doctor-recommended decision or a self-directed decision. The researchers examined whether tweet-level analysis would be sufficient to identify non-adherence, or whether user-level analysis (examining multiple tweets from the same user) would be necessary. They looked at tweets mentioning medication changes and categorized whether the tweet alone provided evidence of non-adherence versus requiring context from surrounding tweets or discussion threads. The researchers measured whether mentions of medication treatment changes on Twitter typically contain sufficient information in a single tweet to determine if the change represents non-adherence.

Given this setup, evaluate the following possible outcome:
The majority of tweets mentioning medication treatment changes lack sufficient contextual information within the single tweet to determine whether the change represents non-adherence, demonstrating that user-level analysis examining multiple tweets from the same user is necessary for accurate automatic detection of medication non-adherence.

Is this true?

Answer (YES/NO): YES